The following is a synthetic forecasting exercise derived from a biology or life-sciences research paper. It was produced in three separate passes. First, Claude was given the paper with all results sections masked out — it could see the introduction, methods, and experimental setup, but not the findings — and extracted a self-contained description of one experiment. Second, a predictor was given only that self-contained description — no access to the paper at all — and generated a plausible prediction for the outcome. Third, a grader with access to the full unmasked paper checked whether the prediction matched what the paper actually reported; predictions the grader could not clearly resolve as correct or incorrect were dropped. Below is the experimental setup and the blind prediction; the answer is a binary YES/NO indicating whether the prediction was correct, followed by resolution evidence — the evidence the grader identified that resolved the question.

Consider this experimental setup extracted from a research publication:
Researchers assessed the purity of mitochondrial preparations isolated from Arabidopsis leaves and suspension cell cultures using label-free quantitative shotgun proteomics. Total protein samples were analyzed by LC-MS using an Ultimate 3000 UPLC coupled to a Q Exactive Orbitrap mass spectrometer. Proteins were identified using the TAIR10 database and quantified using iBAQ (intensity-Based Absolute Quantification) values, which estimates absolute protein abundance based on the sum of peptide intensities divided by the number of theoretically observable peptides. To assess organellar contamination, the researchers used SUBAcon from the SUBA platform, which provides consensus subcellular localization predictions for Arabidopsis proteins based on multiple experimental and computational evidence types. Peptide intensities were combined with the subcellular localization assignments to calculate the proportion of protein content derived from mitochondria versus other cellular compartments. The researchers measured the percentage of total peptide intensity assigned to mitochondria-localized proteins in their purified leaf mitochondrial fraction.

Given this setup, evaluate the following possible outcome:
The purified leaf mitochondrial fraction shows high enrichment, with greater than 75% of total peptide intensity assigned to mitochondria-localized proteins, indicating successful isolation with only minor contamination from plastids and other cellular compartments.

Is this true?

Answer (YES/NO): YES